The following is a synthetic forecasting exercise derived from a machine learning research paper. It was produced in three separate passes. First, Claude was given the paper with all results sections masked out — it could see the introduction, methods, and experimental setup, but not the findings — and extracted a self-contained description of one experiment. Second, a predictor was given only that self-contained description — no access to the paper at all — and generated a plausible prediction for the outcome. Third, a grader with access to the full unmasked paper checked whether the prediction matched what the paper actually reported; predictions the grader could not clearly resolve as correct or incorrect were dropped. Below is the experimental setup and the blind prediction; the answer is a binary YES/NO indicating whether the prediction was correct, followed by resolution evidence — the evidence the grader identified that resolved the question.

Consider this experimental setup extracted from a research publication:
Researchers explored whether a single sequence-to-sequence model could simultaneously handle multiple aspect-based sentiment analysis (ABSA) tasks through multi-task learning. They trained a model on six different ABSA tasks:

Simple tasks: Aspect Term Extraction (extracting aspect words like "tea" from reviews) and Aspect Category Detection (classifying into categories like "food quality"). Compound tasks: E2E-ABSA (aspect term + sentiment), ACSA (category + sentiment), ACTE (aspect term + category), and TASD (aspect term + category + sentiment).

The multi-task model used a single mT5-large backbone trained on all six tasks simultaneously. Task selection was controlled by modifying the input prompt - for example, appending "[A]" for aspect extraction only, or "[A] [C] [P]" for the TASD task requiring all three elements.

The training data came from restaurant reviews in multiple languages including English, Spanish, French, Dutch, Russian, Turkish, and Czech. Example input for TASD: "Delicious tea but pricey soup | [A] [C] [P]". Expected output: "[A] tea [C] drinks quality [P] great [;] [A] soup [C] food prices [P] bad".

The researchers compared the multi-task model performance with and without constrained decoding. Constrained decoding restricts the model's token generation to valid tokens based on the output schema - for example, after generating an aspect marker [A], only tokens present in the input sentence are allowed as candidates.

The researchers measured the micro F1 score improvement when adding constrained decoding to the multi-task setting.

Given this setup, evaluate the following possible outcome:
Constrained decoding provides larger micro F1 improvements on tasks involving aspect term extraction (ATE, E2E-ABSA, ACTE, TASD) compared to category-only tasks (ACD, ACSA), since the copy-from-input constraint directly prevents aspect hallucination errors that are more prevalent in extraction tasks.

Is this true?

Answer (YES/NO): YES